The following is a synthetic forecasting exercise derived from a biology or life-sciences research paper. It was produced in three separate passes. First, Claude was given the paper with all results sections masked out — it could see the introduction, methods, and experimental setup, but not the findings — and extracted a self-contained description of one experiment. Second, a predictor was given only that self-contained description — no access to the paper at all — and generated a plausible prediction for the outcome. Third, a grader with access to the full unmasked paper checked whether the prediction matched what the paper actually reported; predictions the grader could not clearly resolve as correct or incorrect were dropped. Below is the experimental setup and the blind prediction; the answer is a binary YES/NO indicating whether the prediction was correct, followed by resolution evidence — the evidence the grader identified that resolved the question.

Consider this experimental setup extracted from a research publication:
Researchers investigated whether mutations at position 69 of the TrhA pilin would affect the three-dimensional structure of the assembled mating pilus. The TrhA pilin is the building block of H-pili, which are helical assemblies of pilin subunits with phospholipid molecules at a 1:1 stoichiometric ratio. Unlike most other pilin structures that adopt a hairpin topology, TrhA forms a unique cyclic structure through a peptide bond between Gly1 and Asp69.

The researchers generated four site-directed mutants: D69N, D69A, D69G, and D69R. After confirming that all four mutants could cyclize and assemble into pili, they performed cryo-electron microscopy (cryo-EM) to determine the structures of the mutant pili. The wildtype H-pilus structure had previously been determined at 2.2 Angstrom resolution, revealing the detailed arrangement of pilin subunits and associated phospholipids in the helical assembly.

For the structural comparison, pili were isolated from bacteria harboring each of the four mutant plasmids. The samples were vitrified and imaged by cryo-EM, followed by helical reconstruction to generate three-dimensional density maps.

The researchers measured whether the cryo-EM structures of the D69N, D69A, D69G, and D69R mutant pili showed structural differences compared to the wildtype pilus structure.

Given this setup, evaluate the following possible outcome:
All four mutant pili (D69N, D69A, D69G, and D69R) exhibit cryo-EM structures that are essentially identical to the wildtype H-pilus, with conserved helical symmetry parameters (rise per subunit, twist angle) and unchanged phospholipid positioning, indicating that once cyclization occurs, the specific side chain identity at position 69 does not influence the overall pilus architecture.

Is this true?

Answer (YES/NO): YES